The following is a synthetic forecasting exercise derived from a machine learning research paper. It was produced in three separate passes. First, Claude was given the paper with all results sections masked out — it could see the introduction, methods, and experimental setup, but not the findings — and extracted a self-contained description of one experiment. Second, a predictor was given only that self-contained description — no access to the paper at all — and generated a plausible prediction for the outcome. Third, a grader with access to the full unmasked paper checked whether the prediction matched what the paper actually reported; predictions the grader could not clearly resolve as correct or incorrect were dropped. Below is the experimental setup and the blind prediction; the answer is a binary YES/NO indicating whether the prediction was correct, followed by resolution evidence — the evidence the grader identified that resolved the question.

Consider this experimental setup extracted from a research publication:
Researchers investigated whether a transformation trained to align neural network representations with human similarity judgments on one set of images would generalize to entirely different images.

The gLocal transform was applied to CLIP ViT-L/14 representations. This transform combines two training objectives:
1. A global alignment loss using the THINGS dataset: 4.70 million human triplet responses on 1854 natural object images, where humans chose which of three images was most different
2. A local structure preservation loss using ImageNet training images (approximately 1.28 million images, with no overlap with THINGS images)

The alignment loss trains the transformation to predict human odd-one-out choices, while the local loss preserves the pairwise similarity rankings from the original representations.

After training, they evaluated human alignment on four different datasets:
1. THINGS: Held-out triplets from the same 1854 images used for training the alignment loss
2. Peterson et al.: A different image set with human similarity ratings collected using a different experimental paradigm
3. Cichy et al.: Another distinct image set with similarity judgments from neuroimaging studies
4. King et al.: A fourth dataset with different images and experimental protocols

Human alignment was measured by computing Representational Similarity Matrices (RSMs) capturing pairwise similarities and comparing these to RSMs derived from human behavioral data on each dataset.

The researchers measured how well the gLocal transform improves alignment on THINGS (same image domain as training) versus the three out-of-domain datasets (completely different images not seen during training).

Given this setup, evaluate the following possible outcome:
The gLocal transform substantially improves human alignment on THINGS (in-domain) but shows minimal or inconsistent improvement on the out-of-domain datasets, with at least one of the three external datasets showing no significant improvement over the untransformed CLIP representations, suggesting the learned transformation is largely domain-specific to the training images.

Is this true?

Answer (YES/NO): NO